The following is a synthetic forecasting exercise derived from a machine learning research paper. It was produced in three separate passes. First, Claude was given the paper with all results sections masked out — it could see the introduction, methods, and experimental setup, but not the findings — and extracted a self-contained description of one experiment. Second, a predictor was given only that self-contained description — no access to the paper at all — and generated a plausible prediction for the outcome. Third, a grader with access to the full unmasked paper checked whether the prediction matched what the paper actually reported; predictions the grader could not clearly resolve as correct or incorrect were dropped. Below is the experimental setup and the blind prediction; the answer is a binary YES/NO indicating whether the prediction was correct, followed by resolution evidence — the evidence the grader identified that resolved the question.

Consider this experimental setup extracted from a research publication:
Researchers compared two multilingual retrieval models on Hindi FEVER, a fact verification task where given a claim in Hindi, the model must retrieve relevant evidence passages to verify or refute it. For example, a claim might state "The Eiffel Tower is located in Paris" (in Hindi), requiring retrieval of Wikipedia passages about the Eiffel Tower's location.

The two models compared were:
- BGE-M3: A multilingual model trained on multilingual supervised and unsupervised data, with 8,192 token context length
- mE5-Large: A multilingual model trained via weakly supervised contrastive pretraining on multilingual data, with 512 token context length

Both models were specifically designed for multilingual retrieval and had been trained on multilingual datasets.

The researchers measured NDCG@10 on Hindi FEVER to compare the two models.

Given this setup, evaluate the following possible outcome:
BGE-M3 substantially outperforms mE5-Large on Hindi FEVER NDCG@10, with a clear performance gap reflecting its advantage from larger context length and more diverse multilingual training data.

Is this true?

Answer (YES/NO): YES